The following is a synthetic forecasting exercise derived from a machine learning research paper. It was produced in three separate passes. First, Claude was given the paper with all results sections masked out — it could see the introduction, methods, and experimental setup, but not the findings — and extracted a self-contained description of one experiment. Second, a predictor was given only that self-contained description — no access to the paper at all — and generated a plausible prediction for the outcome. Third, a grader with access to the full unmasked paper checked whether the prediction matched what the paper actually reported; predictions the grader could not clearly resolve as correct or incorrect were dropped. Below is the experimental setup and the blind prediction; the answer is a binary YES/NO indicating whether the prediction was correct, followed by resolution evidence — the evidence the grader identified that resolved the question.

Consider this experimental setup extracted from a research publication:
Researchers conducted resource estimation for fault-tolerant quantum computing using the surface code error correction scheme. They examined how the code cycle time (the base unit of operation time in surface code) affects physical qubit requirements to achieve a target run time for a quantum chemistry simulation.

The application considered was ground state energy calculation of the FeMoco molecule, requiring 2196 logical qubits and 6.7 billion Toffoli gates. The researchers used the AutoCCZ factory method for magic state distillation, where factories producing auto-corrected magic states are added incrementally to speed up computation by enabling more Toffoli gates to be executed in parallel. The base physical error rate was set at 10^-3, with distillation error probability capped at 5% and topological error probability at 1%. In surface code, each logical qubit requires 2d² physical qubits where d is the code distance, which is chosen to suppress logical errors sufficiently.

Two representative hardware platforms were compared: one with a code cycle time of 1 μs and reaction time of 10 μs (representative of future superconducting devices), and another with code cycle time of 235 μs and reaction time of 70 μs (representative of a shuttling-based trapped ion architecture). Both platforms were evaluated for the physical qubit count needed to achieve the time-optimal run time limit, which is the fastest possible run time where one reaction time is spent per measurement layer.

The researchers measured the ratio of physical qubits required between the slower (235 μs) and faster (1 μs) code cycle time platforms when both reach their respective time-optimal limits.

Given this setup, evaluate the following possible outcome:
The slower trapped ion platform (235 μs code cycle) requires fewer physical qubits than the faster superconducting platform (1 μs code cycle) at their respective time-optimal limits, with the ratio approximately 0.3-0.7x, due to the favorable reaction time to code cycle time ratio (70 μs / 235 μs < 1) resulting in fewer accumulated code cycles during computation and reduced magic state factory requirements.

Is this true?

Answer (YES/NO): NO